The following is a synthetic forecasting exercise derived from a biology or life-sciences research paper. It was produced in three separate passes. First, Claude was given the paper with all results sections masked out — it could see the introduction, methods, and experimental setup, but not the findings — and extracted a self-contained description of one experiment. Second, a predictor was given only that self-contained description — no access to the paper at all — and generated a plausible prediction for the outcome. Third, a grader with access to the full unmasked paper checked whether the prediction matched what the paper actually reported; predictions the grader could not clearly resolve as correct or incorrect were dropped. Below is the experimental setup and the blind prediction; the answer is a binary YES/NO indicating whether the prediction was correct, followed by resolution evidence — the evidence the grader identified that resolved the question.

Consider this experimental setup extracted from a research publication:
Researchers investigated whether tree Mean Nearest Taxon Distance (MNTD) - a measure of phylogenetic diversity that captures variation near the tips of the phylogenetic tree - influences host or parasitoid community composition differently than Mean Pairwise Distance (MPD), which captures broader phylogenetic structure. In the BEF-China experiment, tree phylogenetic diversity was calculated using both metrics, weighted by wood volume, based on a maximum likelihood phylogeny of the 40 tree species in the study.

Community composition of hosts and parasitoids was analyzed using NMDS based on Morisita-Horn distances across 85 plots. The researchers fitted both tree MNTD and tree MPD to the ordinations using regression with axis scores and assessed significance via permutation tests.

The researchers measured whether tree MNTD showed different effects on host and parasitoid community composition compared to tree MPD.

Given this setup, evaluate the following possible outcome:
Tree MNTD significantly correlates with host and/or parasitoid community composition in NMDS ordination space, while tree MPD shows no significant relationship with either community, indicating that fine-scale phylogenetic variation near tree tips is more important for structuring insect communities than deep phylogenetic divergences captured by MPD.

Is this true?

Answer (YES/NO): NO